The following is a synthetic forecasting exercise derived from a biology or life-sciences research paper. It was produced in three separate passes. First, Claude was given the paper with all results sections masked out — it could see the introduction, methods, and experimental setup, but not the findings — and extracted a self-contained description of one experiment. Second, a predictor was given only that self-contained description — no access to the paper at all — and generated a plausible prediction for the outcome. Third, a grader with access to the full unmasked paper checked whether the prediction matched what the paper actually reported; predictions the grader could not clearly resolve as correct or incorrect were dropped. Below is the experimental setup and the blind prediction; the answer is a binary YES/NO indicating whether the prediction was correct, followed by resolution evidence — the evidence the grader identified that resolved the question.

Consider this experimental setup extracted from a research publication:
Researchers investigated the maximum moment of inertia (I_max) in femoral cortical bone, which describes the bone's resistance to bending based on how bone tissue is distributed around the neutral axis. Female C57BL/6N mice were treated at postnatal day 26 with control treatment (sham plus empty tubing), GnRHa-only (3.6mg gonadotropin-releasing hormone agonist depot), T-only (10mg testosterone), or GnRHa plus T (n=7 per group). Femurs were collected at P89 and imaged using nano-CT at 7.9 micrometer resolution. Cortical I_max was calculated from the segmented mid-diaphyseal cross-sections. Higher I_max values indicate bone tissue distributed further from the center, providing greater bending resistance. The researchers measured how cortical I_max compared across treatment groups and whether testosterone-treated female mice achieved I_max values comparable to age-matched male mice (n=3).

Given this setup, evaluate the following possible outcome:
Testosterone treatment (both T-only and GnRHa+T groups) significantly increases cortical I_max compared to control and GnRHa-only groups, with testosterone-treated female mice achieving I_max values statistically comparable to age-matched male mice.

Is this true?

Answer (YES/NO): NO